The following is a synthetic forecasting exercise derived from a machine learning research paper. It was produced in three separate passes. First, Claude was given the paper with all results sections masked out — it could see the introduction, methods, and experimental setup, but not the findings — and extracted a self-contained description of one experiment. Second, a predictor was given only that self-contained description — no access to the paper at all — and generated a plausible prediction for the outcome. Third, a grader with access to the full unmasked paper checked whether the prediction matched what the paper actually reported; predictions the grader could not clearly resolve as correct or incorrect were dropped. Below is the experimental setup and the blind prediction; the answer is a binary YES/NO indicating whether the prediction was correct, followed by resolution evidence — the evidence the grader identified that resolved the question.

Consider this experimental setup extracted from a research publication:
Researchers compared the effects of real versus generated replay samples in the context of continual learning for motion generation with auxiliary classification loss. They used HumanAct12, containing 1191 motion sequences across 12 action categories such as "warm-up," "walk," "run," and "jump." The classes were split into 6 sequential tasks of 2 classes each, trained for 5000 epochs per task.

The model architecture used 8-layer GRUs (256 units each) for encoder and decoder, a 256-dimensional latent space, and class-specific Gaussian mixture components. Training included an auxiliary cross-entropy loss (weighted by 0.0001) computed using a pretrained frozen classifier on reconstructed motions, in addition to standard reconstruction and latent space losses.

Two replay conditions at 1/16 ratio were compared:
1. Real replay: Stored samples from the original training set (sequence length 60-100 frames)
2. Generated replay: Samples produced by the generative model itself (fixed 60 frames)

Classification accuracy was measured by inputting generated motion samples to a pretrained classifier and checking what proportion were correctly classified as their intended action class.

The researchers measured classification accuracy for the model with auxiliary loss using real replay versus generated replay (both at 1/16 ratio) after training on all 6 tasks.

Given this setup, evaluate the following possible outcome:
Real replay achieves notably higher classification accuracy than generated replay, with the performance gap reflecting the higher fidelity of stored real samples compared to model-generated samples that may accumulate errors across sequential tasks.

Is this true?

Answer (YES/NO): NO